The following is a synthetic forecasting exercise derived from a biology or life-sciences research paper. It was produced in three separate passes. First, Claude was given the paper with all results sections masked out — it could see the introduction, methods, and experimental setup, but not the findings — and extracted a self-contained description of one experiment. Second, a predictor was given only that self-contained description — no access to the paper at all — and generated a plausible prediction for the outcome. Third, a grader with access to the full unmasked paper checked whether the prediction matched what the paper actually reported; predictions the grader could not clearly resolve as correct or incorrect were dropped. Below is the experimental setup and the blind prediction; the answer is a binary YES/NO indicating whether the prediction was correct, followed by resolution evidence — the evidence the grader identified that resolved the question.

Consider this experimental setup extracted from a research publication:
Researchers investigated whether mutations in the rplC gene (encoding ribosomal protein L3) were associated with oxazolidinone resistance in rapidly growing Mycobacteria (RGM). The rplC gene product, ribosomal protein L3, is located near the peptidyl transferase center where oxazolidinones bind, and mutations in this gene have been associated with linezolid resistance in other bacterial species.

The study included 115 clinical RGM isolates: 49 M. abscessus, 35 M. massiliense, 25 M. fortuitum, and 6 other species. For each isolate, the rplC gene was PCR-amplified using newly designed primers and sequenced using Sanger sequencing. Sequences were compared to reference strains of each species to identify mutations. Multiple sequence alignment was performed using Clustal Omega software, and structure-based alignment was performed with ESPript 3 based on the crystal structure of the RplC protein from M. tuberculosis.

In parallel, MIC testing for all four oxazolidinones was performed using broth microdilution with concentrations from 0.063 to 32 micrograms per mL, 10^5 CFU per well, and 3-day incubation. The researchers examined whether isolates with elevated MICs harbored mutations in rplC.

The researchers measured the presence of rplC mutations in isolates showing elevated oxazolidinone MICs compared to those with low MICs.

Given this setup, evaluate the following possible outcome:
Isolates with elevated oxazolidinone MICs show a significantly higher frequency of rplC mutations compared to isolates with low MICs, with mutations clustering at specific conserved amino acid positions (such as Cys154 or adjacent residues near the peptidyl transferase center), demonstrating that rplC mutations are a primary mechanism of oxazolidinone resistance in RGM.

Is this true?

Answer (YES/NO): NO